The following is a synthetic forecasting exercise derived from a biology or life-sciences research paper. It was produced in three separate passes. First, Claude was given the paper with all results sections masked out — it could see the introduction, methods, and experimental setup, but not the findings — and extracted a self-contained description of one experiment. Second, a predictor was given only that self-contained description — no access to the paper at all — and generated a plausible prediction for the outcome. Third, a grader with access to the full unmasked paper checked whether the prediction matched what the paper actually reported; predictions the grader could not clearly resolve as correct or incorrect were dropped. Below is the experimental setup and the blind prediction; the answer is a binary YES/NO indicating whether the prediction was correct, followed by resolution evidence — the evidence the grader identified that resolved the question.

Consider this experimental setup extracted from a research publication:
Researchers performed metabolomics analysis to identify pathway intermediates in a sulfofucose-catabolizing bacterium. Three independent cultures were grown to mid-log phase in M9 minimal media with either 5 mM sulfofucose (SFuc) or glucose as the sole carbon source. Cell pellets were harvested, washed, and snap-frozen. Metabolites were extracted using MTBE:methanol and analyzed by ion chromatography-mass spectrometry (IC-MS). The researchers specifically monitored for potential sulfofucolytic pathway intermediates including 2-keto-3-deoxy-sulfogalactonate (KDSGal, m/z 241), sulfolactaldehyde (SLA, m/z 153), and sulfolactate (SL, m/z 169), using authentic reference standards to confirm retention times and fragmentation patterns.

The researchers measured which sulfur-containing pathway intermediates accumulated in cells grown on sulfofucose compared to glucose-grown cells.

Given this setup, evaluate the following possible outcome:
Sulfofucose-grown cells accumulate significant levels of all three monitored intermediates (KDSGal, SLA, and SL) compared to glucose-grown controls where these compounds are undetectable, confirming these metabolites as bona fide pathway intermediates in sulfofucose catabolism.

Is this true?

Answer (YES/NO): NO